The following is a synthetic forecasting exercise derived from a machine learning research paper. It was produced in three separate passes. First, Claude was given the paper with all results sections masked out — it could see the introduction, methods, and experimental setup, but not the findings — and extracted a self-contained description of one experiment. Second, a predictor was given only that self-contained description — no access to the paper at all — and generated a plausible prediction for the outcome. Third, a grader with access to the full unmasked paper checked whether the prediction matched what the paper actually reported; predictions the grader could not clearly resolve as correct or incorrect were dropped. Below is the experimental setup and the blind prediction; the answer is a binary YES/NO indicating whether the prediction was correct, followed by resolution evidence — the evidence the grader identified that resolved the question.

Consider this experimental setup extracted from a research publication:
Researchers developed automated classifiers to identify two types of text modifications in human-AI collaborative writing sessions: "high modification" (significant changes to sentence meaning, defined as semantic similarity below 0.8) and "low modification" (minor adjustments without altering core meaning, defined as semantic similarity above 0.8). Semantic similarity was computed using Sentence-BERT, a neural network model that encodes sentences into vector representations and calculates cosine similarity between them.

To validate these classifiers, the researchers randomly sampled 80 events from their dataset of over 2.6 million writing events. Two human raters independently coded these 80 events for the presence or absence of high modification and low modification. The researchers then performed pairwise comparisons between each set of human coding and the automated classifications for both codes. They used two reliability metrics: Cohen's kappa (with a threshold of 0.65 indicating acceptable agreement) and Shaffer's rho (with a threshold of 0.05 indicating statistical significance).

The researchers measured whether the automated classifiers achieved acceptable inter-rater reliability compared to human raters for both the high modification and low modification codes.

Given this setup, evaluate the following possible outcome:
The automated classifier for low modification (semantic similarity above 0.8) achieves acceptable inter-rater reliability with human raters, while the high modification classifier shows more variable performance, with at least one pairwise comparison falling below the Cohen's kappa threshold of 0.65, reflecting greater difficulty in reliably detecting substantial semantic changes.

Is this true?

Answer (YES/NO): NO